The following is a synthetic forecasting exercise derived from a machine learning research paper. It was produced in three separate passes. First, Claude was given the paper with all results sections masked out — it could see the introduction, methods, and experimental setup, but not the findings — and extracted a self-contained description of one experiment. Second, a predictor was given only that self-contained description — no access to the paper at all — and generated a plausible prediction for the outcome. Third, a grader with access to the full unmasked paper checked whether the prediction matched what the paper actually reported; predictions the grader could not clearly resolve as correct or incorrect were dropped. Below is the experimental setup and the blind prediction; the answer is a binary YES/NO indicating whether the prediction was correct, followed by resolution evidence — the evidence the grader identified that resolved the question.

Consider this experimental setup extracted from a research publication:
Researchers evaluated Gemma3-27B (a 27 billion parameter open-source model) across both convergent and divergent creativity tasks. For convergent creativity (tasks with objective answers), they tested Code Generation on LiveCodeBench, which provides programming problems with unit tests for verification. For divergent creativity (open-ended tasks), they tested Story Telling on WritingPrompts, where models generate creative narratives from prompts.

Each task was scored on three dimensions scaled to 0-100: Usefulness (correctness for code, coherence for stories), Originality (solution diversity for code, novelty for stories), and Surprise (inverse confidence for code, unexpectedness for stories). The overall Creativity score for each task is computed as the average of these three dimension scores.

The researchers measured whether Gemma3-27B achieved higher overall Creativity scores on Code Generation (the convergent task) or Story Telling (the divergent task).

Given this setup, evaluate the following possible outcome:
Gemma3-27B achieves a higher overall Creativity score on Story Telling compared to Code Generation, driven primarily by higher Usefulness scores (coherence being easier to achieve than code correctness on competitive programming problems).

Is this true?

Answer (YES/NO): NO